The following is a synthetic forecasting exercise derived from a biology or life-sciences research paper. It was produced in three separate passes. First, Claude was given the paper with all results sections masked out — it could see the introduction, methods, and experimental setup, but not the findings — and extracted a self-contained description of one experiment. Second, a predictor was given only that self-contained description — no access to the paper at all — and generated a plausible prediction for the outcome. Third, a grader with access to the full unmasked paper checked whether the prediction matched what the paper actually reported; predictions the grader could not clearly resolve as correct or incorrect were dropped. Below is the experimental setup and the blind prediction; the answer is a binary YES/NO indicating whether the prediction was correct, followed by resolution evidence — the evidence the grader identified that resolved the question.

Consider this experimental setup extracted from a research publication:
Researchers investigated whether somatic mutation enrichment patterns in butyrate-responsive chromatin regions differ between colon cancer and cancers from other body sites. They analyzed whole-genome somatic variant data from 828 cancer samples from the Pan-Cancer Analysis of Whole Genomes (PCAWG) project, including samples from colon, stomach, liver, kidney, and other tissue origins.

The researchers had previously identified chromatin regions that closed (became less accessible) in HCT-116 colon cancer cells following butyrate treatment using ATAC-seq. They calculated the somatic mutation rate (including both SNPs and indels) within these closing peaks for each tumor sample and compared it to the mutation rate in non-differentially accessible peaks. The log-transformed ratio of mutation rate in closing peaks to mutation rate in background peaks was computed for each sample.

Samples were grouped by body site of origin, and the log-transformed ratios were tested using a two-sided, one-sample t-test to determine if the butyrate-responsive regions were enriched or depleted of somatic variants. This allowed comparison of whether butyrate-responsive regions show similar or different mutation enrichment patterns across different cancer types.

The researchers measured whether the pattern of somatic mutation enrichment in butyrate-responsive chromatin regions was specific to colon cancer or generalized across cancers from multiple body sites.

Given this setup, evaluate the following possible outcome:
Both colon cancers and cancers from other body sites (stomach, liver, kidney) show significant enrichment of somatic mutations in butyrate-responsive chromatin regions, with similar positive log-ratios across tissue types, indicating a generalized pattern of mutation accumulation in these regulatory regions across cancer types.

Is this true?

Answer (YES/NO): NO